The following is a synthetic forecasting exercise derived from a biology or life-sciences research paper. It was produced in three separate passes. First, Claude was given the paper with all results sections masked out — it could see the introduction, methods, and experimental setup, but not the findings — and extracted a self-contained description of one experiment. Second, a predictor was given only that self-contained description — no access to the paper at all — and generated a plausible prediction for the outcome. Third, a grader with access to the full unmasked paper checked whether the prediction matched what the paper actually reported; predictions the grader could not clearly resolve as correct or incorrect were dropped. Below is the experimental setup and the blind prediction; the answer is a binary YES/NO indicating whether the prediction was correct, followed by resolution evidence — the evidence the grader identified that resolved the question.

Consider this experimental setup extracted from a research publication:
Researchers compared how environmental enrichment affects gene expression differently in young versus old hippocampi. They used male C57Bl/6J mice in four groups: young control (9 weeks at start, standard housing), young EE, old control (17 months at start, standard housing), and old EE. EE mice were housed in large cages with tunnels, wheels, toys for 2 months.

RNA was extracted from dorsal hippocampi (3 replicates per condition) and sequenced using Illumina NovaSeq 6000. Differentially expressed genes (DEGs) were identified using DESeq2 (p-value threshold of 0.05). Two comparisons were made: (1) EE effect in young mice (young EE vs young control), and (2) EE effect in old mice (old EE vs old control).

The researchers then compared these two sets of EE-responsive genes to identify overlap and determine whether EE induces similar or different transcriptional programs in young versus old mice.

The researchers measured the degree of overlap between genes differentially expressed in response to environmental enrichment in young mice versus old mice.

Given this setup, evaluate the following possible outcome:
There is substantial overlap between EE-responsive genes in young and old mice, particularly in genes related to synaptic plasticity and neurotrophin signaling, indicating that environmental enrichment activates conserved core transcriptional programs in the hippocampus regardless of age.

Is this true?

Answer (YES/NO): NO